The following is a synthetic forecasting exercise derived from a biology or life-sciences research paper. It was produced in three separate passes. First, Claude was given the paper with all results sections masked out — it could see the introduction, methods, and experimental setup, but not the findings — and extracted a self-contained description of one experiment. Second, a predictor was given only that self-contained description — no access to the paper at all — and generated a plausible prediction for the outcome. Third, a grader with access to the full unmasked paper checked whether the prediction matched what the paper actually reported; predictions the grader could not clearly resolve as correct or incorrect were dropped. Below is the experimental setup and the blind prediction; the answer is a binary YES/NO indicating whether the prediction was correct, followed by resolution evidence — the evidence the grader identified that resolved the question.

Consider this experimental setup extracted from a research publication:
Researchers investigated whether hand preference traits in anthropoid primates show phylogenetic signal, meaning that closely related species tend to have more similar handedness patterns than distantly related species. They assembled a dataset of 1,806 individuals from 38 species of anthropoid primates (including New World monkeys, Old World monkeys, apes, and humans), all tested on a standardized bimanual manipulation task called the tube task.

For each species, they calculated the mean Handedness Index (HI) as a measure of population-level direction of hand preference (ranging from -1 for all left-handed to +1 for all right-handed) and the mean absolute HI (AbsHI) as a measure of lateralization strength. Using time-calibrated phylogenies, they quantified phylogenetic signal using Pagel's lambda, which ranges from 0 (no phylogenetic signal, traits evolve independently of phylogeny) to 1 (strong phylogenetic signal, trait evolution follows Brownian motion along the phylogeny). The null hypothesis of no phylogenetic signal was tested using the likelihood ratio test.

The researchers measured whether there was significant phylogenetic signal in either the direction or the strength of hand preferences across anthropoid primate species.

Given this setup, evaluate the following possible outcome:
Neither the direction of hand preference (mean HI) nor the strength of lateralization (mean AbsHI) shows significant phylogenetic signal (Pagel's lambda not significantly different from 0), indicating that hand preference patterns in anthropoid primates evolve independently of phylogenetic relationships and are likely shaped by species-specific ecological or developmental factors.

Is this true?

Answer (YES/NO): NO